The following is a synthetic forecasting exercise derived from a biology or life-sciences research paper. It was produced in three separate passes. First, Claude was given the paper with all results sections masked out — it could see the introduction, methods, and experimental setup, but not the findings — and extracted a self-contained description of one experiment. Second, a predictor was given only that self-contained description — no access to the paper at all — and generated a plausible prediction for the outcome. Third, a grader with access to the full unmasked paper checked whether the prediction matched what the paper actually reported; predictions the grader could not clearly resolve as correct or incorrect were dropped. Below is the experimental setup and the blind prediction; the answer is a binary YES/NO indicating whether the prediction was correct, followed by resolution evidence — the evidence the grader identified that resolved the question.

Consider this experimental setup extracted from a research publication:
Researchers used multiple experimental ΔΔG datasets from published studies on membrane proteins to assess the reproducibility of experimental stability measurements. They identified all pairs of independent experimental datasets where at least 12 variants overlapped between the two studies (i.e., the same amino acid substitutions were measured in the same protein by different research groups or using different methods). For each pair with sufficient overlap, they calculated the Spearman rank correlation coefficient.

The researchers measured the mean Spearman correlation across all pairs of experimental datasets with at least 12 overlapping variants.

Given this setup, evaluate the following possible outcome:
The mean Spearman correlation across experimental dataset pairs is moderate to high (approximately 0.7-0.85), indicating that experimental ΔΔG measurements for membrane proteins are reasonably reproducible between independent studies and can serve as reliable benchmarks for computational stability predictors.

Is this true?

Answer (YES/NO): NO